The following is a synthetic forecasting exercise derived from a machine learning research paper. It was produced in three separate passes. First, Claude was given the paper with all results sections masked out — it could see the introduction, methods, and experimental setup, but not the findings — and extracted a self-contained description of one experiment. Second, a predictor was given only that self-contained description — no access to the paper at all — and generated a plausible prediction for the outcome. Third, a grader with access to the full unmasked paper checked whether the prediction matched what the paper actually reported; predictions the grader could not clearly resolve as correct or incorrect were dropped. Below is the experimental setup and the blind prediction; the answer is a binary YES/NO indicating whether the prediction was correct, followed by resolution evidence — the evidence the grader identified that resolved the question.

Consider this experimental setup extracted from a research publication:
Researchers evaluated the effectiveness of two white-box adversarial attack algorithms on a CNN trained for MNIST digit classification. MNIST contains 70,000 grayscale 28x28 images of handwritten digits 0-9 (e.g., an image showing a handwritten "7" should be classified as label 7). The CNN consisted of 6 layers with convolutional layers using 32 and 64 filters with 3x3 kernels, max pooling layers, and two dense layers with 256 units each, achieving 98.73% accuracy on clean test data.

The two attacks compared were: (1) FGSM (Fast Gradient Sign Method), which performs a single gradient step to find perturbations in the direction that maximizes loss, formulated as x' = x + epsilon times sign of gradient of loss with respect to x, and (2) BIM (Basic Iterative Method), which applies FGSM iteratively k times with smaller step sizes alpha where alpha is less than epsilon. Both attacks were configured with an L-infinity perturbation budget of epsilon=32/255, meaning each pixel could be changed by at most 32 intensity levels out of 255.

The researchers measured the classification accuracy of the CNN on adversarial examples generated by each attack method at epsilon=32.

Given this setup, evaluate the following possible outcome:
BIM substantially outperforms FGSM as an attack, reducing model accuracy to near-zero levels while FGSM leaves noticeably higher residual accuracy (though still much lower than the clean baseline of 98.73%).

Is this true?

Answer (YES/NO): NO